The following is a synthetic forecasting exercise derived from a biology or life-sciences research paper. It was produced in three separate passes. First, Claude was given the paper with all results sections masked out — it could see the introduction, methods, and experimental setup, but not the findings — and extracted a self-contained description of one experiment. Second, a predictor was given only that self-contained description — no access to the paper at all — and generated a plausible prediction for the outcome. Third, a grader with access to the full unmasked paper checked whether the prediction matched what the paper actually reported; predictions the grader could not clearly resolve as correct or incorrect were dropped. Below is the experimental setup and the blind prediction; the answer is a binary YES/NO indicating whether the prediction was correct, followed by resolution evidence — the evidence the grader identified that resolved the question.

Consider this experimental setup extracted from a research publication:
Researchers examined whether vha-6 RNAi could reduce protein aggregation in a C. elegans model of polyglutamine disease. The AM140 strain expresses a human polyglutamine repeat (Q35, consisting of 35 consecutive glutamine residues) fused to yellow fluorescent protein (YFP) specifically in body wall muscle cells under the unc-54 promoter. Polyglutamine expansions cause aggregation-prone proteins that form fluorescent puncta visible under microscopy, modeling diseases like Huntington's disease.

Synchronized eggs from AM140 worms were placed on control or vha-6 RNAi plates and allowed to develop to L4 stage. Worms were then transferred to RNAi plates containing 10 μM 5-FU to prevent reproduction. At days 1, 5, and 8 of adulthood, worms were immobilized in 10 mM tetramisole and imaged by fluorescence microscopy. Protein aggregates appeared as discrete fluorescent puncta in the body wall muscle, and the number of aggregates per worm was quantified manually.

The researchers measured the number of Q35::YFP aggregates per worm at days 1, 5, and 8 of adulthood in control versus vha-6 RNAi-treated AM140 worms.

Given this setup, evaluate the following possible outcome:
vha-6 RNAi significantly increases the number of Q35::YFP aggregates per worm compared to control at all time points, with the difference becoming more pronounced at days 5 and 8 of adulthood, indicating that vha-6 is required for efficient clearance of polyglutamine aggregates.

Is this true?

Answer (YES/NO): NO